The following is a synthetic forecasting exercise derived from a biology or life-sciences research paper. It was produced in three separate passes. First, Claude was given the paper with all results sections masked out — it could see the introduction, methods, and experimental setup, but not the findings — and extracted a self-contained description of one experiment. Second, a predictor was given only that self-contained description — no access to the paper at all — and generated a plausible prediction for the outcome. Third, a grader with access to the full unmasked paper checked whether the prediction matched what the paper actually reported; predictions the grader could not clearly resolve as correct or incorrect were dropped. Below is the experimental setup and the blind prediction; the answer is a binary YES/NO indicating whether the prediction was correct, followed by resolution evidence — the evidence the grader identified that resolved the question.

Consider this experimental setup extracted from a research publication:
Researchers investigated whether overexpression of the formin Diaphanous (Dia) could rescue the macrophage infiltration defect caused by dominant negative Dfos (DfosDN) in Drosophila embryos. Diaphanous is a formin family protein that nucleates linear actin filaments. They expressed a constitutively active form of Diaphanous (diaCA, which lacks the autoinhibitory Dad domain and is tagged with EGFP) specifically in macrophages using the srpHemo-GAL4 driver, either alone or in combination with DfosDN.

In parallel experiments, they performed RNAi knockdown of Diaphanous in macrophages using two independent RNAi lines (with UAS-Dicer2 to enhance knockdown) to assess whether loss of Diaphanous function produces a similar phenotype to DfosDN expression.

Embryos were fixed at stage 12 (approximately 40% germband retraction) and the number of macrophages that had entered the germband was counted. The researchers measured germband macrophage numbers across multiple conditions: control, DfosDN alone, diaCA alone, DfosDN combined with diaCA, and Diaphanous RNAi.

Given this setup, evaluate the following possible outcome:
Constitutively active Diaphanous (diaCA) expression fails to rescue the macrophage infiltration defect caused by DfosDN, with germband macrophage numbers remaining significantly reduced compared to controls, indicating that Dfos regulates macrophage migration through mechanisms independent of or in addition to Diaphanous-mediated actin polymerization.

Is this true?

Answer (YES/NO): NO